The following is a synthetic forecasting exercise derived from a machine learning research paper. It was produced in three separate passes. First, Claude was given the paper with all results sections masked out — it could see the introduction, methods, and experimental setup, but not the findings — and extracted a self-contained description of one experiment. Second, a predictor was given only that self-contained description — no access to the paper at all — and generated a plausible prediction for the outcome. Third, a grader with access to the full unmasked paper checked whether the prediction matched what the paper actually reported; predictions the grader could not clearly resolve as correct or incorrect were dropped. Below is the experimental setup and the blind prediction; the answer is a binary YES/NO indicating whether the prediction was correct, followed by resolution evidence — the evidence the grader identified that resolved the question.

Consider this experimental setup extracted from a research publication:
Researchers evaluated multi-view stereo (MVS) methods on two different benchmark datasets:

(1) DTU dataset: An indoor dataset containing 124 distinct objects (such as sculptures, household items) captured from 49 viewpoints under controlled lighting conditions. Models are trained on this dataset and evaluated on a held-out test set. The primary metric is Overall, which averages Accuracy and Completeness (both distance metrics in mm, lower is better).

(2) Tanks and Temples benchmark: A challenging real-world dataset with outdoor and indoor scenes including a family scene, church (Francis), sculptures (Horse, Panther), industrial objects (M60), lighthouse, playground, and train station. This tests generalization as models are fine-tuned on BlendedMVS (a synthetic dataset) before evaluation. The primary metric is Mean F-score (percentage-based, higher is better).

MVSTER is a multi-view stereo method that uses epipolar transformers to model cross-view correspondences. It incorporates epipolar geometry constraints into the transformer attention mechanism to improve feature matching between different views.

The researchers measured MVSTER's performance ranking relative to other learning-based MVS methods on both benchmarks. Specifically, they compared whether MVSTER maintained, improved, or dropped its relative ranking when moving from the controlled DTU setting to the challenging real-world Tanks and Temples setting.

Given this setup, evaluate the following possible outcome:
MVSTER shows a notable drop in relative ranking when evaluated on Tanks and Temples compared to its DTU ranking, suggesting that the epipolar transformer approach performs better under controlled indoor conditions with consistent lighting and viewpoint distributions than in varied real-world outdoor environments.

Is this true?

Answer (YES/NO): YES